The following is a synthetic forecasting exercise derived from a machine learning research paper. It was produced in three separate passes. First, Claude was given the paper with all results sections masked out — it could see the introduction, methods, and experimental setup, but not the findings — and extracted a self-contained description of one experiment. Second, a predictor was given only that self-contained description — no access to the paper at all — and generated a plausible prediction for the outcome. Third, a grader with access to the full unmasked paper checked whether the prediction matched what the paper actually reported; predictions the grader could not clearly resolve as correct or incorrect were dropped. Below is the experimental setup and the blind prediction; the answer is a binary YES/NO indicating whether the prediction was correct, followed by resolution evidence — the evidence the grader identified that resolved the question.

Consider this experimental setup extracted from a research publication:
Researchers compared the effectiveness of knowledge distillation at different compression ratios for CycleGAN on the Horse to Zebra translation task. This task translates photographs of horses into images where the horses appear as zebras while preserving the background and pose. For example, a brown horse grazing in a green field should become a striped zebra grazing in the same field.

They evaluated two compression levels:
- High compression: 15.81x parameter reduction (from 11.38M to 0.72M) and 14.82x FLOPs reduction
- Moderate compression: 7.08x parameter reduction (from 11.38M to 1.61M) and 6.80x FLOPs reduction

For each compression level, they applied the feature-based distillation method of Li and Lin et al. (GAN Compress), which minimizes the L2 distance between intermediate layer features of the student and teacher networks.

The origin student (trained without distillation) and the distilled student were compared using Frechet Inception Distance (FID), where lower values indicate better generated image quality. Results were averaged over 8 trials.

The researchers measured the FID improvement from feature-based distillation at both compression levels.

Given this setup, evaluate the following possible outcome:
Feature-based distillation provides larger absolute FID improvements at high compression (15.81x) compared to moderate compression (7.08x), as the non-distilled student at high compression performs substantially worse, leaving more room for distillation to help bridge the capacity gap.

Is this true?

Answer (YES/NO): NO